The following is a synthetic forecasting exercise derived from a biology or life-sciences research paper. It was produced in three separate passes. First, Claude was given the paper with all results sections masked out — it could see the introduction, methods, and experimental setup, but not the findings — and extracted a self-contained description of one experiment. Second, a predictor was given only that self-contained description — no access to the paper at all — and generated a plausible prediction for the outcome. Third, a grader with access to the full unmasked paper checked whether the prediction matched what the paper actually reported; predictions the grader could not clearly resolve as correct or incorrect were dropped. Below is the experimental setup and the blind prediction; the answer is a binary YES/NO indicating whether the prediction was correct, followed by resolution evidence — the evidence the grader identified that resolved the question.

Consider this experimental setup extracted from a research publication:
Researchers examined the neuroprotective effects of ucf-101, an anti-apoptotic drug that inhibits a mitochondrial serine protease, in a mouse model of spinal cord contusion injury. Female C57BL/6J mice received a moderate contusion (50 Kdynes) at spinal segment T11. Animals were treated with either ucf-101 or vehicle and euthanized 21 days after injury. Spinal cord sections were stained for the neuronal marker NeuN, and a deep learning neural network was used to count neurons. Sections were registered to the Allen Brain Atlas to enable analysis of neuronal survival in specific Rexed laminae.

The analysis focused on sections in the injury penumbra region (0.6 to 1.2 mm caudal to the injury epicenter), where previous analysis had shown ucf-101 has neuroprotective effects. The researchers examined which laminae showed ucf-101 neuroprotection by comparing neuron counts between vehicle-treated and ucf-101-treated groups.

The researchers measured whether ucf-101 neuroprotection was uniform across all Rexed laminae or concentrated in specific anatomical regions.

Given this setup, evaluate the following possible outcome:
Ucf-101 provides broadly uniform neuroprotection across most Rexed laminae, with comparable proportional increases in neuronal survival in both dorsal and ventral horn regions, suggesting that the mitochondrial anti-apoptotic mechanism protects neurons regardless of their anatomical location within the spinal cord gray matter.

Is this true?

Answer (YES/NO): NO